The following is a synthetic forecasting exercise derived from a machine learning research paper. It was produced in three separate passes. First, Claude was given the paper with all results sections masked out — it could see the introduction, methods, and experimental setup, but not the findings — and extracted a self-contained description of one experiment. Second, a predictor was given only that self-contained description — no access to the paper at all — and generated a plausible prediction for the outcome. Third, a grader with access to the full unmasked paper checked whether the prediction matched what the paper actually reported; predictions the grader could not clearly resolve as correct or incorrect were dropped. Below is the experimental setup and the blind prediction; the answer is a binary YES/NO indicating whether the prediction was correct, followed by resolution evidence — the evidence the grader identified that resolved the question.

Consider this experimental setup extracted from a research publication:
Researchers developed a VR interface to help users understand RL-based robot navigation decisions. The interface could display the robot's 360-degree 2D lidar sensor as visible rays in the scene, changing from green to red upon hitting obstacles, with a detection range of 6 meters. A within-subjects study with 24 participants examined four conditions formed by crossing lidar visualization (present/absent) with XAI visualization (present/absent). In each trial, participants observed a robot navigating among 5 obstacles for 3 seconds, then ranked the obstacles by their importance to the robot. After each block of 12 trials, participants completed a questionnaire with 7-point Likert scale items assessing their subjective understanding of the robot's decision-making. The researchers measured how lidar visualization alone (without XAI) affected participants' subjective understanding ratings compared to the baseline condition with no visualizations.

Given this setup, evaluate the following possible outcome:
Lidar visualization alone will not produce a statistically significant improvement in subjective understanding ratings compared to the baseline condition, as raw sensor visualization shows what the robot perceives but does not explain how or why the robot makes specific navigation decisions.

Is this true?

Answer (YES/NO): NO